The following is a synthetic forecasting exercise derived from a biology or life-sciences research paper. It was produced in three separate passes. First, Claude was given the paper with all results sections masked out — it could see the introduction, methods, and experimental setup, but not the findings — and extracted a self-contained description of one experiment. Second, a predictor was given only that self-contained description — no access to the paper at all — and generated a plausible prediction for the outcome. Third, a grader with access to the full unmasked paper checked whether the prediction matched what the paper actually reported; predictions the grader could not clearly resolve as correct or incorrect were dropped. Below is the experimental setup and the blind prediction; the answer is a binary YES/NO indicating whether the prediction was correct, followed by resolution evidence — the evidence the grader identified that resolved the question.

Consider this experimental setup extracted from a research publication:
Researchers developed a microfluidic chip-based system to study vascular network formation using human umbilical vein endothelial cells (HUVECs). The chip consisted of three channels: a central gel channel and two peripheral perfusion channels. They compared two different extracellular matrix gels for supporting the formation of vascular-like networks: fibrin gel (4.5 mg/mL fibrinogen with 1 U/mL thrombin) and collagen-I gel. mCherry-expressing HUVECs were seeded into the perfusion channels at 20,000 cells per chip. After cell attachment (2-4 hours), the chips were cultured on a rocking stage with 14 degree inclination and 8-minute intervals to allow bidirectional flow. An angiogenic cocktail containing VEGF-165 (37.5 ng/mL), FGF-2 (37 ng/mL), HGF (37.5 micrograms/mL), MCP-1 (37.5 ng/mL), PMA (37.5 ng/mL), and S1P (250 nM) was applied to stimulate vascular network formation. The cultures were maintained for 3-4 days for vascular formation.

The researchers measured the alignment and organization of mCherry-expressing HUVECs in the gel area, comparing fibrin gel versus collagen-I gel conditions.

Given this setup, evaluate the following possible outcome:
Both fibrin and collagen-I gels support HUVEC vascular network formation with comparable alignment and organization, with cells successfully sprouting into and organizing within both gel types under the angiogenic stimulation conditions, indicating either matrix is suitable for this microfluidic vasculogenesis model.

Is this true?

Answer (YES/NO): NO